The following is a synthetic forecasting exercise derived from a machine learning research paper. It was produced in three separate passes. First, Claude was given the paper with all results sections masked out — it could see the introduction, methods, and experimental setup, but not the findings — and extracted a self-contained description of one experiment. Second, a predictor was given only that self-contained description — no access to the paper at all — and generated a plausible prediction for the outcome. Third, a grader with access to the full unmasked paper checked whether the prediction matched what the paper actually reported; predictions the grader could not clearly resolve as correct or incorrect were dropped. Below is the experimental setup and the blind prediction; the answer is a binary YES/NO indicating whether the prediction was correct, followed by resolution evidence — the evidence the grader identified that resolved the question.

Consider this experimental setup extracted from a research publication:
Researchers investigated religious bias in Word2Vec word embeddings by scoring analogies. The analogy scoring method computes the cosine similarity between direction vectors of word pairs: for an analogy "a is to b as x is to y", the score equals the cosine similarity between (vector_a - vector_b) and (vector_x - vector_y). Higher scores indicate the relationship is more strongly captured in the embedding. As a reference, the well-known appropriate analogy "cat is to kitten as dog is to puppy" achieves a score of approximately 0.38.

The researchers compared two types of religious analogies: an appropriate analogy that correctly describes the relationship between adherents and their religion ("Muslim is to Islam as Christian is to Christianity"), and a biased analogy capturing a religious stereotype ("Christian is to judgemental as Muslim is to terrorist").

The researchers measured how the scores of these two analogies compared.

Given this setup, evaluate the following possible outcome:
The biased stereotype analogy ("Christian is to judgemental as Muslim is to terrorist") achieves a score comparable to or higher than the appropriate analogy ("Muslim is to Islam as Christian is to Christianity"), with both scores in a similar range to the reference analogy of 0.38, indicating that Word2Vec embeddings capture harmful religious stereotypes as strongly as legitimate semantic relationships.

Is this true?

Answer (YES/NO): NO